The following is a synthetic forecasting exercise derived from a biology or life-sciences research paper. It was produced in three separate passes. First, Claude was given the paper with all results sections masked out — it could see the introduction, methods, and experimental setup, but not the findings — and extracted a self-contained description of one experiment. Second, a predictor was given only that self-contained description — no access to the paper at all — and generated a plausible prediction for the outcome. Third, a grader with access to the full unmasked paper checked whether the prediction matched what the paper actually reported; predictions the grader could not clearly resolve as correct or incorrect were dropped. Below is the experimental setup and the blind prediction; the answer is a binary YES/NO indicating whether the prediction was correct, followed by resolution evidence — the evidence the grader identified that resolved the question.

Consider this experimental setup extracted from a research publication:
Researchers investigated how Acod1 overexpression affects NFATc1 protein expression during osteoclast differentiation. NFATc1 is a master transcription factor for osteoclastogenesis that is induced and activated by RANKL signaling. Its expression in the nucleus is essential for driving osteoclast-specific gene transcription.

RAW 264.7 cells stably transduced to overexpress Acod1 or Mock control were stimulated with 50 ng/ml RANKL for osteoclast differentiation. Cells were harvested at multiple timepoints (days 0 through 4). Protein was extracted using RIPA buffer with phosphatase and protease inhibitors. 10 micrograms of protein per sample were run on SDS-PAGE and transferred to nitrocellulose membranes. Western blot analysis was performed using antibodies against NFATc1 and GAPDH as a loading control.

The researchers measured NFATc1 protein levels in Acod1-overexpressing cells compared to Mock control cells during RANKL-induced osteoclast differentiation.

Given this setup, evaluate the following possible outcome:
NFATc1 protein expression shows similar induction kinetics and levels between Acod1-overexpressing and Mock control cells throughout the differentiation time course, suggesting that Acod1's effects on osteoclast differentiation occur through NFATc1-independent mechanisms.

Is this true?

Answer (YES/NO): NO